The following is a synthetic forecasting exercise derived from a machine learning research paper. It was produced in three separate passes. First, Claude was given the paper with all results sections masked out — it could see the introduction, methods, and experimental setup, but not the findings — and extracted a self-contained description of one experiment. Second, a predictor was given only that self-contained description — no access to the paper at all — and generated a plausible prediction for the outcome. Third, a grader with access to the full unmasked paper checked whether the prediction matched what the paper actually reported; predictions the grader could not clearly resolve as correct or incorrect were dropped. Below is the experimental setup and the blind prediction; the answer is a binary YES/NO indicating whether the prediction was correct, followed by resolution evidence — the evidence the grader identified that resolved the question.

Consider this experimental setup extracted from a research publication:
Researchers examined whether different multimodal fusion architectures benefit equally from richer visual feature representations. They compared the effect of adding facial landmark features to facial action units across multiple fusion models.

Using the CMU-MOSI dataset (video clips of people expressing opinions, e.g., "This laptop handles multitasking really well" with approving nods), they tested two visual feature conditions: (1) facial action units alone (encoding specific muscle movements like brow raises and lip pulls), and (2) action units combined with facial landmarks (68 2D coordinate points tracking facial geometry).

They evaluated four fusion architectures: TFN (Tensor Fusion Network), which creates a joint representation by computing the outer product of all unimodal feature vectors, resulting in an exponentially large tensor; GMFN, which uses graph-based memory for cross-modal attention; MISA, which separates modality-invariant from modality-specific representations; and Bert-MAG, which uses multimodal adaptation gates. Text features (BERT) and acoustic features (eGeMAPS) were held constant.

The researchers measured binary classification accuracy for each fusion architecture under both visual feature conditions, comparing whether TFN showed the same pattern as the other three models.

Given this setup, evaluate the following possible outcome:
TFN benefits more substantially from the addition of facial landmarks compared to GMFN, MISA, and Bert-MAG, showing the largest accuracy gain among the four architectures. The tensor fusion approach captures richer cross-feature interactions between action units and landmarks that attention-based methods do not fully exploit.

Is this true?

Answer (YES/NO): NO